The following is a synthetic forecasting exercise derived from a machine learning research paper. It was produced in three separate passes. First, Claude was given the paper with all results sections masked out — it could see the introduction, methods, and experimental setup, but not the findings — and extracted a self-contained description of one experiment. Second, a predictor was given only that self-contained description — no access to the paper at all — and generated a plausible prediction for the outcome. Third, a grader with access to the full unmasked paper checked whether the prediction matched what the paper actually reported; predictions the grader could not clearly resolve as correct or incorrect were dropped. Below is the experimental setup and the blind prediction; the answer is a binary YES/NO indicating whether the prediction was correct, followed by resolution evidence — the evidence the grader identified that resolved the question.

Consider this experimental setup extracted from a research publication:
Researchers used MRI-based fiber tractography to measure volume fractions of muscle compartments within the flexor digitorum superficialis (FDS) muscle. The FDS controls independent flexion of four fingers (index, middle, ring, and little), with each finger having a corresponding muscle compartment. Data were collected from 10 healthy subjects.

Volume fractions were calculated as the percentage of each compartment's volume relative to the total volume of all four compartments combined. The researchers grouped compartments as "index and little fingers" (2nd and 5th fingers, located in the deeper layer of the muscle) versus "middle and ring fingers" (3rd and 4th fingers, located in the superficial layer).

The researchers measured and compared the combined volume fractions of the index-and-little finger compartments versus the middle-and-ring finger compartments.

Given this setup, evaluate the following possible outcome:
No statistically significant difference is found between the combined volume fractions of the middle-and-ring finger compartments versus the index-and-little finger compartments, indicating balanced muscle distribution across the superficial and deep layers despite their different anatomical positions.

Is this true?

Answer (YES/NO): NO